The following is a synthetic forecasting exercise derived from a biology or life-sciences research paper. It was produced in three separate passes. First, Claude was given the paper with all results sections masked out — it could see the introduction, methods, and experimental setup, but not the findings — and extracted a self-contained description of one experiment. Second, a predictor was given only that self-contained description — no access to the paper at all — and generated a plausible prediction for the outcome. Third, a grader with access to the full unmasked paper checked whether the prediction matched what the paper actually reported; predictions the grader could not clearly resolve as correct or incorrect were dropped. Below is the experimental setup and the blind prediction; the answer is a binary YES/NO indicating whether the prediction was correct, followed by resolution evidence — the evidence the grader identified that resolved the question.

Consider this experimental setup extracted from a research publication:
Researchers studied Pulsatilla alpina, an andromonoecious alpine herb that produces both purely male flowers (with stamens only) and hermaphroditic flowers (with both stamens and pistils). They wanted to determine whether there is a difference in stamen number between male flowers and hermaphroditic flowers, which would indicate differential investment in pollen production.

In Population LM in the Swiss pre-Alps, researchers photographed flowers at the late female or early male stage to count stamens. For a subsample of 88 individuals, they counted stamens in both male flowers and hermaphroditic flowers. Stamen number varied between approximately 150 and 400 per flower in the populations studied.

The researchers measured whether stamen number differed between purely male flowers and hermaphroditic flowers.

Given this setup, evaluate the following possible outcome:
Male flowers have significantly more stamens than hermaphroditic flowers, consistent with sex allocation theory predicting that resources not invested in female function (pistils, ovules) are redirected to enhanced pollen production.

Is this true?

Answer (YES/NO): NO